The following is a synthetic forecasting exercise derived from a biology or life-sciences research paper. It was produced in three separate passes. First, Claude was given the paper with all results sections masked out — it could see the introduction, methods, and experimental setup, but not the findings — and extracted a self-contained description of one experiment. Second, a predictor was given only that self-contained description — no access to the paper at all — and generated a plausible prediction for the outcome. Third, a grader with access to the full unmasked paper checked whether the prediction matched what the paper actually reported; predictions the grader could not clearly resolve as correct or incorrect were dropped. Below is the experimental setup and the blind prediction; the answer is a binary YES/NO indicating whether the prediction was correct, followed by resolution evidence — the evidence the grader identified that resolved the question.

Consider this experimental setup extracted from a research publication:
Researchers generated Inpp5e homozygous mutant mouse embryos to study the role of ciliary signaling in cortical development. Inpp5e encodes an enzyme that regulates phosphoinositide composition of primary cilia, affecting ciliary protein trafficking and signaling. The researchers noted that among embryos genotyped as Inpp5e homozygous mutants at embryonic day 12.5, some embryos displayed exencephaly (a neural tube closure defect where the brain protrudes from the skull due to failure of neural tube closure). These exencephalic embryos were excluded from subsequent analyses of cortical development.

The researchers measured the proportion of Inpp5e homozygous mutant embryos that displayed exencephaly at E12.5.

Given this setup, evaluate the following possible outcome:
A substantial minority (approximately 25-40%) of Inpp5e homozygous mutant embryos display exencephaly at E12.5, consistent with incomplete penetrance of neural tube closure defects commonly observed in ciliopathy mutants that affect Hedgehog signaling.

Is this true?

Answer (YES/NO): YES